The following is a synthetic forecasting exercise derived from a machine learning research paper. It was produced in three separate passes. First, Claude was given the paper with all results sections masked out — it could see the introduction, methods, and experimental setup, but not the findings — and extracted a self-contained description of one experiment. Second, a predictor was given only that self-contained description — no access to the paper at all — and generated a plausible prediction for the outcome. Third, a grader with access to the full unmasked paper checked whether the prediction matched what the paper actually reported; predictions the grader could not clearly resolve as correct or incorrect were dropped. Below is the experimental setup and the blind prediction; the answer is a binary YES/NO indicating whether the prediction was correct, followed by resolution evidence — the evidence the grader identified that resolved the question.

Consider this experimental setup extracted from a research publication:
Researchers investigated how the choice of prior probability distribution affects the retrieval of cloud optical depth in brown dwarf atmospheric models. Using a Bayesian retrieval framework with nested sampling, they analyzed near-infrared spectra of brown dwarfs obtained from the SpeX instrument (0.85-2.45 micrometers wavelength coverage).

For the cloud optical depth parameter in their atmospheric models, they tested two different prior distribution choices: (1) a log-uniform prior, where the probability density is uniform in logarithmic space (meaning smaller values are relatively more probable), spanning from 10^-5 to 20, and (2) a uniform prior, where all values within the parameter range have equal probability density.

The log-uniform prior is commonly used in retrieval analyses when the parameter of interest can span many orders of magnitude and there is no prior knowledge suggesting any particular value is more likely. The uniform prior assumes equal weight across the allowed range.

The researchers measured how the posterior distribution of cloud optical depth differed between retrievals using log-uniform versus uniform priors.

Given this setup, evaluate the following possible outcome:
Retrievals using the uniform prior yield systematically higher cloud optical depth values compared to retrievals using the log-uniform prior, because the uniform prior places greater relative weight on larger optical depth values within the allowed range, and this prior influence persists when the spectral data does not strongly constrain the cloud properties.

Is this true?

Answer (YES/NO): YES